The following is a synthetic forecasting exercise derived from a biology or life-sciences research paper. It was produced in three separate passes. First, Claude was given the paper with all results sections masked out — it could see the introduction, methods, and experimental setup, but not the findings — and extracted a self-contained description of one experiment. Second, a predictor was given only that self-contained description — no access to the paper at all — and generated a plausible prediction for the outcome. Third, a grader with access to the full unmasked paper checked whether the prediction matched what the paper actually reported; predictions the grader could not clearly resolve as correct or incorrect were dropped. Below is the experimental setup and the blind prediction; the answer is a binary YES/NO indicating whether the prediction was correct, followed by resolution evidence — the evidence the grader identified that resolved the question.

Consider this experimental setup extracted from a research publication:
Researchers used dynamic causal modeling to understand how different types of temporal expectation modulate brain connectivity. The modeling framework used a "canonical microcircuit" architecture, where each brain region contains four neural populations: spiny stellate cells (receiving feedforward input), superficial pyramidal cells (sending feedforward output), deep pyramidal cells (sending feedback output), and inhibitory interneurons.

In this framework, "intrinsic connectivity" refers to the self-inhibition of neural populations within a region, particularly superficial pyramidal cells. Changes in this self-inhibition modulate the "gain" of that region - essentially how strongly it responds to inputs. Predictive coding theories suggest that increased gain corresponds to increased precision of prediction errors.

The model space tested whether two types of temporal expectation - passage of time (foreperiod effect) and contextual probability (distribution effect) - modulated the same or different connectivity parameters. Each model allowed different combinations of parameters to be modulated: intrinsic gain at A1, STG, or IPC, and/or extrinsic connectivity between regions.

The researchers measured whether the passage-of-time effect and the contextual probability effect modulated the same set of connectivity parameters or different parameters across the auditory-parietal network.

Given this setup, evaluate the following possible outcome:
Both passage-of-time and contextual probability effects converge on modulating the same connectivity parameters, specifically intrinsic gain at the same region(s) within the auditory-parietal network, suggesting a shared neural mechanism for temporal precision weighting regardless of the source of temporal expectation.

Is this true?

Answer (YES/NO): NO